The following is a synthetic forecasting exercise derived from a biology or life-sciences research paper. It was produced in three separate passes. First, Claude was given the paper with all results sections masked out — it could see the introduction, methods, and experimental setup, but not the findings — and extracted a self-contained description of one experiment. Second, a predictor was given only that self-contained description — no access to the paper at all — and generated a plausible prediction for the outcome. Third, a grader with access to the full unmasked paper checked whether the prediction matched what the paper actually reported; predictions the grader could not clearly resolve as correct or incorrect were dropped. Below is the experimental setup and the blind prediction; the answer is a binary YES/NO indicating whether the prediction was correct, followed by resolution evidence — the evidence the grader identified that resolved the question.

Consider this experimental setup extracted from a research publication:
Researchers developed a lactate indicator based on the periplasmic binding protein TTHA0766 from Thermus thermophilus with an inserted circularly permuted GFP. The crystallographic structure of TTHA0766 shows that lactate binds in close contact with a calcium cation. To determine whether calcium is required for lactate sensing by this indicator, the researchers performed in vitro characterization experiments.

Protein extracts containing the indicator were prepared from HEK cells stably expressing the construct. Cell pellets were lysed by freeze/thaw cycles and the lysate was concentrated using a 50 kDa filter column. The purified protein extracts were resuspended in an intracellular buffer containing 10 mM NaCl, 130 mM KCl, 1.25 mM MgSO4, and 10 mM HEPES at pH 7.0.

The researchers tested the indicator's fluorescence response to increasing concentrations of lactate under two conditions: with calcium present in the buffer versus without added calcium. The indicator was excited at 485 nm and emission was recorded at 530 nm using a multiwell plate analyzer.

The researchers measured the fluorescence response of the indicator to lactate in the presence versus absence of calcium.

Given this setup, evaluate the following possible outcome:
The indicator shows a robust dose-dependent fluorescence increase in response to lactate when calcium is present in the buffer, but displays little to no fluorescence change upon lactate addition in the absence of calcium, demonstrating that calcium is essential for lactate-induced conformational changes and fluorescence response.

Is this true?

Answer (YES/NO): YES